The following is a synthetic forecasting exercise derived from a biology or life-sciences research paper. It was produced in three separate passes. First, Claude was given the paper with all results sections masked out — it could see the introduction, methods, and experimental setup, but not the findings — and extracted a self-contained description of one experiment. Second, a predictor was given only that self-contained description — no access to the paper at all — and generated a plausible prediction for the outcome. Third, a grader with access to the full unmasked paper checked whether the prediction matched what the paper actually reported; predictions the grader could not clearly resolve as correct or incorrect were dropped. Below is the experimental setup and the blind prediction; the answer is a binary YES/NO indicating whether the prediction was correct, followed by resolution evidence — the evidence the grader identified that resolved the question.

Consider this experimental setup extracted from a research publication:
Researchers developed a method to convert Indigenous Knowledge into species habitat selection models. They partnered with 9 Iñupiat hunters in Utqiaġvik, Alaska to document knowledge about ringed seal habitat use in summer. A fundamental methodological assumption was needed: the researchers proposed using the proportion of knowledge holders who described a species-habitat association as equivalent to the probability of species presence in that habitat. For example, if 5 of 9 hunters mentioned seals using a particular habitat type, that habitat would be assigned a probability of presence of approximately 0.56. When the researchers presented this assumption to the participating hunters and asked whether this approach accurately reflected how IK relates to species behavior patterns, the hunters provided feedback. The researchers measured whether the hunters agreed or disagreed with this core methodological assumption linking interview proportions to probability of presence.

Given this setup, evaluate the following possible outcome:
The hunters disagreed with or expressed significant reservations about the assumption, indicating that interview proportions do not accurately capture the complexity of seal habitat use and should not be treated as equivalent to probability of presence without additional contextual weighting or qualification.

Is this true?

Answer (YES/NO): NO